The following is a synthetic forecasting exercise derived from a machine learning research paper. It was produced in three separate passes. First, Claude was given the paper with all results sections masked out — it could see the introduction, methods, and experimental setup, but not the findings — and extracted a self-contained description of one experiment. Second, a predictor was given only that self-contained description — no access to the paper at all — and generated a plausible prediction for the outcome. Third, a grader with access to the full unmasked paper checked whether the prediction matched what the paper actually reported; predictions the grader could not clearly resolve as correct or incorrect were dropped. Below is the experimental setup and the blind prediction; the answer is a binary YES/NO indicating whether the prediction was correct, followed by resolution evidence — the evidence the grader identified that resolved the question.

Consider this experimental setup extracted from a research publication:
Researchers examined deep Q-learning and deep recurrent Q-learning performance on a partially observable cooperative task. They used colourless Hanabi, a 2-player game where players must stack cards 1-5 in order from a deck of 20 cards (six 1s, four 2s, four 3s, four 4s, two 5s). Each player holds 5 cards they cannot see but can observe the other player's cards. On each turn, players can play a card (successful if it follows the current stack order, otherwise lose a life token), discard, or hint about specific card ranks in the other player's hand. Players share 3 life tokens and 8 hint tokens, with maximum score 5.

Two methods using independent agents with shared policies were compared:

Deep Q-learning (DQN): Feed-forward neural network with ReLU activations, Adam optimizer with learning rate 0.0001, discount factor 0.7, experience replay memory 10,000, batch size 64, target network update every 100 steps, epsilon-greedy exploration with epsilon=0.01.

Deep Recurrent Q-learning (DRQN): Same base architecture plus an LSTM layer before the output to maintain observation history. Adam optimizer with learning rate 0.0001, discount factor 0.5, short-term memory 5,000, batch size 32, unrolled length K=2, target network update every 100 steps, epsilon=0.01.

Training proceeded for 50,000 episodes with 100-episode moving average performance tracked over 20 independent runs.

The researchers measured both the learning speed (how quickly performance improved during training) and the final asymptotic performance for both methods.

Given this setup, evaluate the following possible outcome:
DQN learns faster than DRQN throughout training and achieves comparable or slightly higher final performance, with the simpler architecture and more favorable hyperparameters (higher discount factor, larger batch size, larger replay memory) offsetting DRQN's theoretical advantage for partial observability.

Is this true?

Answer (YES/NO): NO